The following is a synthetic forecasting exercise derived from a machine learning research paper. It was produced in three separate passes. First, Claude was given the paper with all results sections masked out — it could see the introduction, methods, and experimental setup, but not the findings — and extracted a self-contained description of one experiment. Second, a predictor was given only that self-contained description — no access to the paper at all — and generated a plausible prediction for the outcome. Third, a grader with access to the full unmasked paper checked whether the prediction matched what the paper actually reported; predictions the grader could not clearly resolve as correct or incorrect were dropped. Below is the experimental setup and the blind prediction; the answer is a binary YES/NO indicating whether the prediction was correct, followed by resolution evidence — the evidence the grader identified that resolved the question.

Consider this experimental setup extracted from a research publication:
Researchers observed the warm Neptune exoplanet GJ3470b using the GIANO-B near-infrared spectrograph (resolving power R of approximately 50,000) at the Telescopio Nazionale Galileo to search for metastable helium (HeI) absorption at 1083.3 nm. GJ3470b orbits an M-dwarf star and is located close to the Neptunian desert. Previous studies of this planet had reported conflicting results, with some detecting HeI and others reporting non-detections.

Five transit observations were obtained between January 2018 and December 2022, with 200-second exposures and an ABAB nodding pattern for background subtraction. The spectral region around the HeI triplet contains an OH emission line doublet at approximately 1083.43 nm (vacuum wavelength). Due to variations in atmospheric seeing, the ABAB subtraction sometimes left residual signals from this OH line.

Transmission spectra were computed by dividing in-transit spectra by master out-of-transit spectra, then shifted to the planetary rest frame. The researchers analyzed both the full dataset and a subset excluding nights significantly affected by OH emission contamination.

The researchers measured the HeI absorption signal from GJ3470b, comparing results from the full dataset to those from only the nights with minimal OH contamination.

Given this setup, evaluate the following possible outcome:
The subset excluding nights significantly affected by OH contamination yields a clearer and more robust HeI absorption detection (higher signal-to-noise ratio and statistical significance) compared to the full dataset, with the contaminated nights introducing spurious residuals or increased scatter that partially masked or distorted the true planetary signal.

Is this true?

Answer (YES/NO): NO